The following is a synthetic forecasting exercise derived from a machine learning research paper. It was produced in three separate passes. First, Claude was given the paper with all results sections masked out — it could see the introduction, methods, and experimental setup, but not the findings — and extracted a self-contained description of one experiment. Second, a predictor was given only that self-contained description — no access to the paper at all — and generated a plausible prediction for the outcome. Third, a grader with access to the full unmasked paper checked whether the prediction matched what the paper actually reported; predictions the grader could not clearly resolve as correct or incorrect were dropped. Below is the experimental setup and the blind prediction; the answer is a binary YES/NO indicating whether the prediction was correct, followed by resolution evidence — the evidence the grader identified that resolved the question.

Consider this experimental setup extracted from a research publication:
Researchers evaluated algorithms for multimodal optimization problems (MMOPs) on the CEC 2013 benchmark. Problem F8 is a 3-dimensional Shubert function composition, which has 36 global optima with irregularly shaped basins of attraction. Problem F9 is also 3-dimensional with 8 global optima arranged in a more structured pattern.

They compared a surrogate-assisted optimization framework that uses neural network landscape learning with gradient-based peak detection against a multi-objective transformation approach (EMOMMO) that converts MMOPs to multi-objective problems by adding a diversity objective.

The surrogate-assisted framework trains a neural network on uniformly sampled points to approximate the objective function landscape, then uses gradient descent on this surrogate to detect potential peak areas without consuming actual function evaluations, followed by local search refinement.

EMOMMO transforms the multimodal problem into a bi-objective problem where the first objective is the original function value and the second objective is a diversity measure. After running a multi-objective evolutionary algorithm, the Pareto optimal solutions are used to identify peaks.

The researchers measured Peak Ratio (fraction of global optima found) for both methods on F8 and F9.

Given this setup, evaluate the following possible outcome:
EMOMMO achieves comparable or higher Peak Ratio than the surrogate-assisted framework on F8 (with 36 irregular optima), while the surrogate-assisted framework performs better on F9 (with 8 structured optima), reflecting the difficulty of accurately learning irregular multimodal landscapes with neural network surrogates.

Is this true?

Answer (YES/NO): YES